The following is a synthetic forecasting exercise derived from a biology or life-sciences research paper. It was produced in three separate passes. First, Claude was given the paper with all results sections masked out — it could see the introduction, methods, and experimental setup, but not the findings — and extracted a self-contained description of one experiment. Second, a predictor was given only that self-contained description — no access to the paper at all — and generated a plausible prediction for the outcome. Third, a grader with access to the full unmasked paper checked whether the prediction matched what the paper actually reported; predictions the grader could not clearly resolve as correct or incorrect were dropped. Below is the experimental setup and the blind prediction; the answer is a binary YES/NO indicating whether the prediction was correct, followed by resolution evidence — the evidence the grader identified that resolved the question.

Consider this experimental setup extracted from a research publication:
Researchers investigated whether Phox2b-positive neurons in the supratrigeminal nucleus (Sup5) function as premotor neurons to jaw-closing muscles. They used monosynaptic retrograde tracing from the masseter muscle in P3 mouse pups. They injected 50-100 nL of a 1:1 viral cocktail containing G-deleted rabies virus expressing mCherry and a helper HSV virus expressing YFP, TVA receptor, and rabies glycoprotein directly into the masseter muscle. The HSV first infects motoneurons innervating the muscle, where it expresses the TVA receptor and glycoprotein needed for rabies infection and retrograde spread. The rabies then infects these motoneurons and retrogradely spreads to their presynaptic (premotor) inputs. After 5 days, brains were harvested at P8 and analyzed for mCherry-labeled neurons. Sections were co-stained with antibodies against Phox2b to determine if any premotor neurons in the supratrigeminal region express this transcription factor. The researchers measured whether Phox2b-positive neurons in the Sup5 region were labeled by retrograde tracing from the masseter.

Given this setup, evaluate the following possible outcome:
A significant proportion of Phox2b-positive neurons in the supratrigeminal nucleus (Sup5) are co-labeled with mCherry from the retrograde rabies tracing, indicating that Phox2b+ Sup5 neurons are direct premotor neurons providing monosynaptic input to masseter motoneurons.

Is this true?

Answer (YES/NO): NO